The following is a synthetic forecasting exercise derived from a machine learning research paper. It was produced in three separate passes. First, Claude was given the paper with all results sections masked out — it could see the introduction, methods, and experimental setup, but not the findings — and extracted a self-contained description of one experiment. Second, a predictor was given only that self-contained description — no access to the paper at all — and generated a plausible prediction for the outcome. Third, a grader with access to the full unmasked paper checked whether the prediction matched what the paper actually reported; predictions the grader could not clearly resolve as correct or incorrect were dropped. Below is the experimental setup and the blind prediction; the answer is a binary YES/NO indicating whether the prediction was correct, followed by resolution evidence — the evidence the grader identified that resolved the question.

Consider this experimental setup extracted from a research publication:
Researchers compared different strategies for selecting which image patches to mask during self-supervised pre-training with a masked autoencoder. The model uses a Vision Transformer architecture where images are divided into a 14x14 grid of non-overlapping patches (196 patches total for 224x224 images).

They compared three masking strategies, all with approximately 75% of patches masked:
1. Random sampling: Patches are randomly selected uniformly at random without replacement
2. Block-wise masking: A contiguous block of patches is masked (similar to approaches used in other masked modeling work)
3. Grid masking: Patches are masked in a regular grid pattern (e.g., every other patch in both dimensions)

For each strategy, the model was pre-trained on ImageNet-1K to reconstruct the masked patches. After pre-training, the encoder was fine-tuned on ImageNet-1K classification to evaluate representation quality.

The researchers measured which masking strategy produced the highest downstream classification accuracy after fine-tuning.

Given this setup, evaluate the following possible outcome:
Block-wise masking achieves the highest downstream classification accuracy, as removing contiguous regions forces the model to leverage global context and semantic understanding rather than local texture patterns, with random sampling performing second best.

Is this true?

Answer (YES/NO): NO